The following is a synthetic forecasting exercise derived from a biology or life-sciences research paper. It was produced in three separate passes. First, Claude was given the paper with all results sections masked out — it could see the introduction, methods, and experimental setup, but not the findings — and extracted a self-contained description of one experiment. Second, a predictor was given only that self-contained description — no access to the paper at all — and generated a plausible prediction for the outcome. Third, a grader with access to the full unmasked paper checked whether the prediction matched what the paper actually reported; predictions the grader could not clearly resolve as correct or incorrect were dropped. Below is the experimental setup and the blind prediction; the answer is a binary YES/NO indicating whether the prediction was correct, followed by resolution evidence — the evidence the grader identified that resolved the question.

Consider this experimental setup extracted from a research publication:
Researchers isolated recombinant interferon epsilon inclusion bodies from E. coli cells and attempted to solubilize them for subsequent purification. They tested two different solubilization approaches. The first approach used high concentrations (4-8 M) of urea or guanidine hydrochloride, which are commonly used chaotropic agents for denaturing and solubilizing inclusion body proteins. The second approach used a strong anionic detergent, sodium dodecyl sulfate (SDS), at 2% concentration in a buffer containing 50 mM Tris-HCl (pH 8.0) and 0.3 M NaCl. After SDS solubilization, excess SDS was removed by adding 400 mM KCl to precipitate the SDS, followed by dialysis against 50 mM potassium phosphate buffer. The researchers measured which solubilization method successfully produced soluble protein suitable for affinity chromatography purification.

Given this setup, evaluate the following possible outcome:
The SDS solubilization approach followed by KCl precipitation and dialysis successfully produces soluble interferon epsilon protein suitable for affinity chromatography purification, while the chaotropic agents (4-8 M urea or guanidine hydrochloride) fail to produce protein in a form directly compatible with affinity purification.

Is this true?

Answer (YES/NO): YES